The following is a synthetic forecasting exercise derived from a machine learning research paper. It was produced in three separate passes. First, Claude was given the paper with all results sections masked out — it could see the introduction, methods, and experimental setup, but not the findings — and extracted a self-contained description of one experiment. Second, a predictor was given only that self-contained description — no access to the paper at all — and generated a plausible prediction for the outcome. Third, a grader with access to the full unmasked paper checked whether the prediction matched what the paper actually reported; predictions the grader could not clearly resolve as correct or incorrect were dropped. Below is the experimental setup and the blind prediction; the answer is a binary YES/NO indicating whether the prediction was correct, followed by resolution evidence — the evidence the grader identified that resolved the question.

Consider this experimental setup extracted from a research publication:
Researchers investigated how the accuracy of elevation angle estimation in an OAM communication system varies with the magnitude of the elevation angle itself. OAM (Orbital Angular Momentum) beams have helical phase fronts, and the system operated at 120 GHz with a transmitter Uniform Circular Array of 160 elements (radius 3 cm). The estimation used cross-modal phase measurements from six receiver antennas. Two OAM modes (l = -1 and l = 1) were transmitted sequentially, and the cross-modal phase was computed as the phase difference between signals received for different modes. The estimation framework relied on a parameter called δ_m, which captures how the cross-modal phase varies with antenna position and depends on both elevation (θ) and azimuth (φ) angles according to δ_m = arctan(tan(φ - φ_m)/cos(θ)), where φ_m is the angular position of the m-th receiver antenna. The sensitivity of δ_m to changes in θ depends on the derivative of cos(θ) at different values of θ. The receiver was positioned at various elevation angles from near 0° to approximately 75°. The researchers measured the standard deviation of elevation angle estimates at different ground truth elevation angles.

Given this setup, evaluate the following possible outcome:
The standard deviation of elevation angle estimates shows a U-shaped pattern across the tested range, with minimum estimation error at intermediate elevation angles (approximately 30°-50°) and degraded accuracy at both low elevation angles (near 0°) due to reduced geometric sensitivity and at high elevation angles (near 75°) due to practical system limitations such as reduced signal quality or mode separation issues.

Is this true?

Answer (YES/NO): NO